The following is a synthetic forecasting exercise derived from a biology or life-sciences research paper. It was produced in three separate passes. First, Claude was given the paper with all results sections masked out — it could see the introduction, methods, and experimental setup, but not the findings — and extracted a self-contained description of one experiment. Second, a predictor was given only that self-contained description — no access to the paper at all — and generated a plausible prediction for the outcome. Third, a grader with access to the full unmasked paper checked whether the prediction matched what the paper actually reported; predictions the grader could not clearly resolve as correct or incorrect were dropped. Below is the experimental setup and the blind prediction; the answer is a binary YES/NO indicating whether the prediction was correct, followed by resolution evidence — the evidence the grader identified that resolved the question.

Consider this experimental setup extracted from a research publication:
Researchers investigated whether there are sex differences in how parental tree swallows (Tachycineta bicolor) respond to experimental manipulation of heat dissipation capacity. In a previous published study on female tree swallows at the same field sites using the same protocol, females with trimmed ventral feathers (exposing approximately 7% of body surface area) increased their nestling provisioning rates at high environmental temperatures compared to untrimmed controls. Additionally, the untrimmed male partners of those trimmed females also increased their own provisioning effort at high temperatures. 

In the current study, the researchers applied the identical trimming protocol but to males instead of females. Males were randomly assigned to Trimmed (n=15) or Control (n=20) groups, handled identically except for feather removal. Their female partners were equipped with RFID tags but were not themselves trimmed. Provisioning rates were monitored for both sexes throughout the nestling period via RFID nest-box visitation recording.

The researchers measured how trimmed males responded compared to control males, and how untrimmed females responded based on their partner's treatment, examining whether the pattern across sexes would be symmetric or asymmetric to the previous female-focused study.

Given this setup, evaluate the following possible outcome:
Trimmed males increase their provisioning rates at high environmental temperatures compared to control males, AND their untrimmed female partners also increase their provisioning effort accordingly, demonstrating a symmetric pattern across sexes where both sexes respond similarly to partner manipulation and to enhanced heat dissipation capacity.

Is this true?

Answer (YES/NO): NO